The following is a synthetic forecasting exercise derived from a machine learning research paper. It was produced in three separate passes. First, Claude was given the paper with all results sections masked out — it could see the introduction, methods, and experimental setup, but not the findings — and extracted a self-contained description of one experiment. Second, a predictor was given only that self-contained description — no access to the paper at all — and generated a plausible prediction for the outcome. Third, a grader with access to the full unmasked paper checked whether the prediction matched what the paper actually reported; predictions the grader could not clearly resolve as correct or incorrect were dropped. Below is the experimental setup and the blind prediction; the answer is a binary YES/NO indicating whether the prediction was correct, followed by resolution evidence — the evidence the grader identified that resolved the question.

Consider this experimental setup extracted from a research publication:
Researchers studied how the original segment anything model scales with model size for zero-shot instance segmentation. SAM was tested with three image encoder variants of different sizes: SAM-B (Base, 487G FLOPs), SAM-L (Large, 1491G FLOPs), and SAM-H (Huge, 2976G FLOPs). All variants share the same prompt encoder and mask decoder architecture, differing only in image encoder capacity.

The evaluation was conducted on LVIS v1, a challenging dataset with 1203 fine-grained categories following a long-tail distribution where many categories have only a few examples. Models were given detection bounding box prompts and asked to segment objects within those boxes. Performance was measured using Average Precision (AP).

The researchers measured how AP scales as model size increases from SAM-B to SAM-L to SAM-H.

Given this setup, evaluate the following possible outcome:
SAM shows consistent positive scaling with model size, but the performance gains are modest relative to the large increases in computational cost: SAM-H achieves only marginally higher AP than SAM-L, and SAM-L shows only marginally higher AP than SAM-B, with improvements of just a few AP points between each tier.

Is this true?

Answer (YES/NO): YES